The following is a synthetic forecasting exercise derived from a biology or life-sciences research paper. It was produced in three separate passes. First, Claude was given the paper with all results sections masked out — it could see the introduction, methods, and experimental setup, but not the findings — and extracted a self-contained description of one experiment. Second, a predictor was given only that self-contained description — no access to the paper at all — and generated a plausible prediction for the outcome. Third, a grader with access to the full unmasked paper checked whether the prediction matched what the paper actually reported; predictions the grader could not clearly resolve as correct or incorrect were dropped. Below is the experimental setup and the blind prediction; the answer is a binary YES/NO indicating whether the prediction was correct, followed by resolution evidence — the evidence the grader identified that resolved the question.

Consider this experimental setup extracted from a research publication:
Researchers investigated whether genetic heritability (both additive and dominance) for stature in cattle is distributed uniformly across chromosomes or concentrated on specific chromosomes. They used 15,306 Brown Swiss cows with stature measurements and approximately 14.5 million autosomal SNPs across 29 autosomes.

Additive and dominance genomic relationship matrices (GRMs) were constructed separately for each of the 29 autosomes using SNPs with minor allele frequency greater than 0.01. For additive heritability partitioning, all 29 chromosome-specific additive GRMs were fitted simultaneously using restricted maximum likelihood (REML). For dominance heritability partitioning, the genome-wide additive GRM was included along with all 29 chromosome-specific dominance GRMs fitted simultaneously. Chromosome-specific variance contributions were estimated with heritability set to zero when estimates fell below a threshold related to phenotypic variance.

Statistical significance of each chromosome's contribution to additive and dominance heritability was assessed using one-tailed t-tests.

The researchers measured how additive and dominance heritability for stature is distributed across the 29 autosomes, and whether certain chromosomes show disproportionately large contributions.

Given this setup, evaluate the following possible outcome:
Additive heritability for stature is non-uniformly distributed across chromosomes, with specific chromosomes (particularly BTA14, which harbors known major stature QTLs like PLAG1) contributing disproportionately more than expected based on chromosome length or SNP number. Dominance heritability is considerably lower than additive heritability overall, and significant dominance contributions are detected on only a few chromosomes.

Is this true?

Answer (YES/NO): NO